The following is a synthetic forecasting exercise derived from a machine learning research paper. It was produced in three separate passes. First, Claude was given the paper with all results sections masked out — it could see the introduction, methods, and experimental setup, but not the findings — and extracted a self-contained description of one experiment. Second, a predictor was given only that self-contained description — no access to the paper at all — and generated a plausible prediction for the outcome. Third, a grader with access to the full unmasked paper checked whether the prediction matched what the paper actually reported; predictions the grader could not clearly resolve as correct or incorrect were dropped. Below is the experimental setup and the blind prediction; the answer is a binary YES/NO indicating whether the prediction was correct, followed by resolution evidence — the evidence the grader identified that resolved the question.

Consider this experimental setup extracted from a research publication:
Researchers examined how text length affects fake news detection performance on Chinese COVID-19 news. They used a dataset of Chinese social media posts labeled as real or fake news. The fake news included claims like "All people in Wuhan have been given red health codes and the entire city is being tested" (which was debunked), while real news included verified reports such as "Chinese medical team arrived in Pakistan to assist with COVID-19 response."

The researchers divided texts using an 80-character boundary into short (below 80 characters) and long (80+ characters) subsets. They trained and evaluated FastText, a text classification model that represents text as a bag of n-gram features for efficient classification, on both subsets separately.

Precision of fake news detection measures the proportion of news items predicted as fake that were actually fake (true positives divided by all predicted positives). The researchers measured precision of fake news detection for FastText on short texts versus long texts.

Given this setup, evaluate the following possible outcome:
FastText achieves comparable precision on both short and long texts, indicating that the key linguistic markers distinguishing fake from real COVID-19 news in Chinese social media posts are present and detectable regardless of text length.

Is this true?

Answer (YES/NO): NO